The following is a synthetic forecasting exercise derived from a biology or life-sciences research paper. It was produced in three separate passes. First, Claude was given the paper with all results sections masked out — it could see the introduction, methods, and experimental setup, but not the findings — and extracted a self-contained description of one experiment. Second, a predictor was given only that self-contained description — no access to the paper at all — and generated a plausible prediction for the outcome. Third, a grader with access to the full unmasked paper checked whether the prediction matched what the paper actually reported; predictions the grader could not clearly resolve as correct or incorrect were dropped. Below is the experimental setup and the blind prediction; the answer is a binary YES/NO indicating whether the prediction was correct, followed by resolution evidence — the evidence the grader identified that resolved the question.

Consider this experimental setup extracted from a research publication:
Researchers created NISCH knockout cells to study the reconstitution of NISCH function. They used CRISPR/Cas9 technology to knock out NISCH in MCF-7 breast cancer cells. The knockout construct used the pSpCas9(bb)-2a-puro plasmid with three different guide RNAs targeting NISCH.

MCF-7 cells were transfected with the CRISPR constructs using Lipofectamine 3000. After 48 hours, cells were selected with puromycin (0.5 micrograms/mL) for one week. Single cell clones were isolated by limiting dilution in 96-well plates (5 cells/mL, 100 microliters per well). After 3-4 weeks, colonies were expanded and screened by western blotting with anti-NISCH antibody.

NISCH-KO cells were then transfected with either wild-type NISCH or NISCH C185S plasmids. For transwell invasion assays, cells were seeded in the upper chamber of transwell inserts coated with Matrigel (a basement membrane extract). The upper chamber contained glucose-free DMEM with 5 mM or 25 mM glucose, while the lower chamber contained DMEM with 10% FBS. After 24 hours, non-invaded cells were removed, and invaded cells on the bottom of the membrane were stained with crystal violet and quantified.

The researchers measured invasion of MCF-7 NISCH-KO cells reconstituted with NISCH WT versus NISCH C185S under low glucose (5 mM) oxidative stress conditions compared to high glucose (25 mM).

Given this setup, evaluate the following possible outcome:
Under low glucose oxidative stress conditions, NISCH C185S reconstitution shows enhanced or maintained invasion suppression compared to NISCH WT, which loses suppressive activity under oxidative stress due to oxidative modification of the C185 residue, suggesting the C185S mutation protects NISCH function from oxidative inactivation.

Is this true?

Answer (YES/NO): YES